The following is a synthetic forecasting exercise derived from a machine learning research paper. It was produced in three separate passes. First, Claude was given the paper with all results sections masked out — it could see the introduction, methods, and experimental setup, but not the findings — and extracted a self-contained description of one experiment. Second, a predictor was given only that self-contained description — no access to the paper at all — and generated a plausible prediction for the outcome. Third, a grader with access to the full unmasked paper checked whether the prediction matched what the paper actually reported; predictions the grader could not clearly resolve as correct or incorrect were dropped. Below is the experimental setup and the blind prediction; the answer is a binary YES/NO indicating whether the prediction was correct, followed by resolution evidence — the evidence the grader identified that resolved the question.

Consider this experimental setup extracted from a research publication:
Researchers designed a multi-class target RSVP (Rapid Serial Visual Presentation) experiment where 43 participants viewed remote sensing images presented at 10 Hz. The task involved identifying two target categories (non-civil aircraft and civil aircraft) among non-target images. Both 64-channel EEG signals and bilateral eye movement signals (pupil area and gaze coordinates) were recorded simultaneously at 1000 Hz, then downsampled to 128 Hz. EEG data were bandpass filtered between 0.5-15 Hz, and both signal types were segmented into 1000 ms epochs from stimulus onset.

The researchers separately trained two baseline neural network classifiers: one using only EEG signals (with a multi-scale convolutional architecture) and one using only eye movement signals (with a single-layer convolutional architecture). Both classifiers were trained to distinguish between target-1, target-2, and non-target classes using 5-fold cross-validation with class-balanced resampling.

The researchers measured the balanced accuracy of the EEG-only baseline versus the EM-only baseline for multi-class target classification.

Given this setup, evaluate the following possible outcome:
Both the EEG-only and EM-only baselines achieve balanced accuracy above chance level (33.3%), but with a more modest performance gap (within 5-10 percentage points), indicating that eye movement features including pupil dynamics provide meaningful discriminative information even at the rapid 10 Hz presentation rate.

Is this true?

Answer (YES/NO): NO